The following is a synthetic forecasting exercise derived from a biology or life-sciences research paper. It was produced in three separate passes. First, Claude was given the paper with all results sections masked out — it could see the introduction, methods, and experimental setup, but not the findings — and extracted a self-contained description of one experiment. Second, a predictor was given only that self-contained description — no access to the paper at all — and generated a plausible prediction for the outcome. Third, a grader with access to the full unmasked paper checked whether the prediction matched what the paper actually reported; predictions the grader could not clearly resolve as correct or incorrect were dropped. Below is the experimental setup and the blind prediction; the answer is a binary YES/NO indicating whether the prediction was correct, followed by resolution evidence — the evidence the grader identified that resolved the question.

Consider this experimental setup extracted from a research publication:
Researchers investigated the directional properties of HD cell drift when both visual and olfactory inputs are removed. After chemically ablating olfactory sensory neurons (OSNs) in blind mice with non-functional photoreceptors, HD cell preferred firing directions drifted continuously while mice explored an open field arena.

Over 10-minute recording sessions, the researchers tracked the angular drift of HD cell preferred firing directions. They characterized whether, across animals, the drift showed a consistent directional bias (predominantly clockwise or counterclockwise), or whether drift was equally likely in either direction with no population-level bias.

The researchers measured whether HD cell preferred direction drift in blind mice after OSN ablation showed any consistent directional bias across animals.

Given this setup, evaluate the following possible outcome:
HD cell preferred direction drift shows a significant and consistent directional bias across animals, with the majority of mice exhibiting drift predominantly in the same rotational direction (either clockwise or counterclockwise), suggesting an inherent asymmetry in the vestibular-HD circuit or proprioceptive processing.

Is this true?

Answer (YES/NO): NO